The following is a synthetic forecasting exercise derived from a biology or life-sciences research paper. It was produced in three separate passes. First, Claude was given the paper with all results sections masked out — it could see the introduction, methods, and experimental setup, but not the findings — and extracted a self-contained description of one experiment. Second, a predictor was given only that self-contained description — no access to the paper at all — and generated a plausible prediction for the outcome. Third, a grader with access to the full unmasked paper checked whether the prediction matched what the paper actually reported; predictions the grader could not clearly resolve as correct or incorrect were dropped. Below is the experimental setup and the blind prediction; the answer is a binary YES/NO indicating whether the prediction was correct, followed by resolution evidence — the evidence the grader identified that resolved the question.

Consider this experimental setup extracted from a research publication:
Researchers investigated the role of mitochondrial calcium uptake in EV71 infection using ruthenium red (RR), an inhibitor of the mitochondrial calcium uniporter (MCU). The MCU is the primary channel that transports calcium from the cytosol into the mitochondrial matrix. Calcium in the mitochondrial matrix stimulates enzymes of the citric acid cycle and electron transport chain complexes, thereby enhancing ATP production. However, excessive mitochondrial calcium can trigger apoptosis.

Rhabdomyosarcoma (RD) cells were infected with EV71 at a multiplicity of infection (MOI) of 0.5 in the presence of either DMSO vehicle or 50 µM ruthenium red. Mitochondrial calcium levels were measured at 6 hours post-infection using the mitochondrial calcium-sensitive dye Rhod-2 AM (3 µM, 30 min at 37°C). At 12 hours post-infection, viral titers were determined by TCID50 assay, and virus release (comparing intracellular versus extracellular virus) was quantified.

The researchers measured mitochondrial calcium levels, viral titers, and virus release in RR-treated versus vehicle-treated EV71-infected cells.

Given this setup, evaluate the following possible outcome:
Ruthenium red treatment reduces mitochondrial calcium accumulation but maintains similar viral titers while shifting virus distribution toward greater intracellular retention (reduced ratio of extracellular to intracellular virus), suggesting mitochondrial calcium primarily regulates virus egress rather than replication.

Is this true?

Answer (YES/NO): NO